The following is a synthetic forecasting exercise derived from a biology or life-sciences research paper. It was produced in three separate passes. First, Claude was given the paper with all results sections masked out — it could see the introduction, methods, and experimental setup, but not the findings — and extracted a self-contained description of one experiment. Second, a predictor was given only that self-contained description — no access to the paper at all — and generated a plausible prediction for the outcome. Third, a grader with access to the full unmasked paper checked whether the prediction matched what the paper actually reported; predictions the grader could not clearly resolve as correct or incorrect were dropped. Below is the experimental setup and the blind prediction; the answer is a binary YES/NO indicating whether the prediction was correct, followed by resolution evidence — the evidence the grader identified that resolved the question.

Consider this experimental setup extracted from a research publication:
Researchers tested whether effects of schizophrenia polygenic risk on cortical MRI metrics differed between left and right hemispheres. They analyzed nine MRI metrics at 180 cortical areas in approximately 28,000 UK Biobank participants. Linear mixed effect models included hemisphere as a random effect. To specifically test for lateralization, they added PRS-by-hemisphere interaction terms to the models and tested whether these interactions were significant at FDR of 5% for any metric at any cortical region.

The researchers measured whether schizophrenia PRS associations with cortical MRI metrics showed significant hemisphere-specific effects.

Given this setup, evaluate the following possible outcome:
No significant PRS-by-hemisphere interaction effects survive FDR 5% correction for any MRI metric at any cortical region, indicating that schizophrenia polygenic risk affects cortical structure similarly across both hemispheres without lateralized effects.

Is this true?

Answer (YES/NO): YES